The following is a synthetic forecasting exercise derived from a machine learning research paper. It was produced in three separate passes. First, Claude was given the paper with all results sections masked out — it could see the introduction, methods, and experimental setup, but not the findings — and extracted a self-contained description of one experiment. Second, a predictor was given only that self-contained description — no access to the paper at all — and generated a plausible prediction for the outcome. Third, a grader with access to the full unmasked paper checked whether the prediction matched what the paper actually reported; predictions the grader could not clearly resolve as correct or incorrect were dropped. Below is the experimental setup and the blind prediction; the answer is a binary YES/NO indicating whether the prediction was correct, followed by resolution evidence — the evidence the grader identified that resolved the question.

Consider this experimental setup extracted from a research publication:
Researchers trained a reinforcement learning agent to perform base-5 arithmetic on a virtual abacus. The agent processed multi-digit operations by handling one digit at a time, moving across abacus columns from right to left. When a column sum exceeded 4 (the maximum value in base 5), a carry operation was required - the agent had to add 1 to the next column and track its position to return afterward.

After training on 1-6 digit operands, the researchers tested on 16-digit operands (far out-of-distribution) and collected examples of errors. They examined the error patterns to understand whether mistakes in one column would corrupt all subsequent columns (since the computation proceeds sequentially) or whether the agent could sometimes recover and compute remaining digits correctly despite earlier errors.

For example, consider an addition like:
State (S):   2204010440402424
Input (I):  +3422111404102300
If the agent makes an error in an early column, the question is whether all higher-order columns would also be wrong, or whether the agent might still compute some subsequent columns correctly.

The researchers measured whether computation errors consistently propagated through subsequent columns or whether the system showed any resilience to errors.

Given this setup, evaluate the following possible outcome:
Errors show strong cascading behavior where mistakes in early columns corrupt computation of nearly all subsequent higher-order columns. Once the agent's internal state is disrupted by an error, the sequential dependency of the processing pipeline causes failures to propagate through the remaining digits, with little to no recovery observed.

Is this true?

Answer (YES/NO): NO